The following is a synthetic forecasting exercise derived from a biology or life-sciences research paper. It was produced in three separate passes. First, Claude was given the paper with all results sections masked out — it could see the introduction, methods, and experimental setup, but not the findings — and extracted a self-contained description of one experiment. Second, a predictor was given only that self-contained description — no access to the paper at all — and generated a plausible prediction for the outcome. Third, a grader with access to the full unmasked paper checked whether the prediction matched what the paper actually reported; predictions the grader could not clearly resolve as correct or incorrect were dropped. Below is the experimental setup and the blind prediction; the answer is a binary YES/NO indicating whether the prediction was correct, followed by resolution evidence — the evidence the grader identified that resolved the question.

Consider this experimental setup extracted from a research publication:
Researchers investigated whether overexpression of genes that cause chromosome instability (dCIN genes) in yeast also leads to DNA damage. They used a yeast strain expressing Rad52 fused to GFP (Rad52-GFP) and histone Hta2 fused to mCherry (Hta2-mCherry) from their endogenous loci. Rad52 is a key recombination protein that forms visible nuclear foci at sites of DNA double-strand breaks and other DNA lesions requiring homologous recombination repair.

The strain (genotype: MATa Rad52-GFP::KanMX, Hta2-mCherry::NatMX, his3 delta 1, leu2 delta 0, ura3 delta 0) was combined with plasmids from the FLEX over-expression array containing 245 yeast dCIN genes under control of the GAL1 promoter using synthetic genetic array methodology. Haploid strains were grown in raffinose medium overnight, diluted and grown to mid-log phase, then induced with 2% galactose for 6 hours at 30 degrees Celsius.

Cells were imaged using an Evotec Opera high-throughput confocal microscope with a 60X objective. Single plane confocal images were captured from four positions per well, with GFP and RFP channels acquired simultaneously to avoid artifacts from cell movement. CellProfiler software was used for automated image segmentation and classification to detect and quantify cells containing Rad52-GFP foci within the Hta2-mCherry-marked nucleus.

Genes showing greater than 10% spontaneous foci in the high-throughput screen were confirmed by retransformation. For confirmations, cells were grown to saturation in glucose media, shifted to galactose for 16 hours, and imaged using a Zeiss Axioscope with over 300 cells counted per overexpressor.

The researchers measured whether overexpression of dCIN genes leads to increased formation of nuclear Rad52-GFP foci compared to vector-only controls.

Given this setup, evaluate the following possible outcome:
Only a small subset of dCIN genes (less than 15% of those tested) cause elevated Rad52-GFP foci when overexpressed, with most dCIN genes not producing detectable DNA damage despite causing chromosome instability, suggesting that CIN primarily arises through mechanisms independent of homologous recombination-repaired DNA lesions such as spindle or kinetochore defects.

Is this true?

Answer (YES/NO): YES